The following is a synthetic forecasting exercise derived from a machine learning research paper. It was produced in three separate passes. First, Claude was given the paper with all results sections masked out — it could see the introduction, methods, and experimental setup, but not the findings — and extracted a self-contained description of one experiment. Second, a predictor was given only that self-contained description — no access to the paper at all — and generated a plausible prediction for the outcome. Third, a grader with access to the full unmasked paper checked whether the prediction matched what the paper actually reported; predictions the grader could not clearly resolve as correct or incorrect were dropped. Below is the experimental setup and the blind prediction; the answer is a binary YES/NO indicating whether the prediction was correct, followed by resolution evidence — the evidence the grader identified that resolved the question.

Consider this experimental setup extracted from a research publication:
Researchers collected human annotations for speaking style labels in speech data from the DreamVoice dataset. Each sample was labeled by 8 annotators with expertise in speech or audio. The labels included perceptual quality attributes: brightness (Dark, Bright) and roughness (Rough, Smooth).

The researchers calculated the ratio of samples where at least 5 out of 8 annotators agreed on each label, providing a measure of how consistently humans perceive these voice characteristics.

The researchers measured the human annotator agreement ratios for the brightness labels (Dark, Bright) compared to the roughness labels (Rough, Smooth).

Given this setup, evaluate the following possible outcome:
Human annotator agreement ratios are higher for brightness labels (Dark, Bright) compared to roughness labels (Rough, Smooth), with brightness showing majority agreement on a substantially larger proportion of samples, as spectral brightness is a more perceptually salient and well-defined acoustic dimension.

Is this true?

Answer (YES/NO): YES